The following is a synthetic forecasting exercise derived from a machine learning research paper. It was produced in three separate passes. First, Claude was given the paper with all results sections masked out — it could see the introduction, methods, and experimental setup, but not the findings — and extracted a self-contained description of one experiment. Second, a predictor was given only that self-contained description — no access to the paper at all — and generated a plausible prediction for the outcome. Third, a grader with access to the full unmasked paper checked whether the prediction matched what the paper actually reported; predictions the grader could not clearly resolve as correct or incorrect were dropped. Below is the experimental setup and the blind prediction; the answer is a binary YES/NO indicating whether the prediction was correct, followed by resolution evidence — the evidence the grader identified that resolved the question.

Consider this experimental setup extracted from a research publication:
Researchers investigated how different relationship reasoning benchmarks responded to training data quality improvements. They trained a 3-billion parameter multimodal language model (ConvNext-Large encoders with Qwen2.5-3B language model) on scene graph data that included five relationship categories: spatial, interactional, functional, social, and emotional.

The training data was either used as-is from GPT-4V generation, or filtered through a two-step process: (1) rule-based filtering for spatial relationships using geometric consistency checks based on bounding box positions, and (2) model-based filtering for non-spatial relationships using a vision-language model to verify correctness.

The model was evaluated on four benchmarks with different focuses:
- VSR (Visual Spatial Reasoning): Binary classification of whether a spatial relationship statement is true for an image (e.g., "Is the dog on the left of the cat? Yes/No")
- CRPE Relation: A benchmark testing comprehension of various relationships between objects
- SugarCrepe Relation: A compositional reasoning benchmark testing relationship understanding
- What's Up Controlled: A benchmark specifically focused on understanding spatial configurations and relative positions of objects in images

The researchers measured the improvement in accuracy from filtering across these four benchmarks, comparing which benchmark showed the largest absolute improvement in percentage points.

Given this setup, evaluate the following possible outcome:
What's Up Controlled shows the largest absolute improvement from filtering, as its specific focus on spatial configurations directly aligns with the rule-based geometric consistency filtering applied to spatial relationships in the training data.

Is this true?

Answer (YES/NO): YES